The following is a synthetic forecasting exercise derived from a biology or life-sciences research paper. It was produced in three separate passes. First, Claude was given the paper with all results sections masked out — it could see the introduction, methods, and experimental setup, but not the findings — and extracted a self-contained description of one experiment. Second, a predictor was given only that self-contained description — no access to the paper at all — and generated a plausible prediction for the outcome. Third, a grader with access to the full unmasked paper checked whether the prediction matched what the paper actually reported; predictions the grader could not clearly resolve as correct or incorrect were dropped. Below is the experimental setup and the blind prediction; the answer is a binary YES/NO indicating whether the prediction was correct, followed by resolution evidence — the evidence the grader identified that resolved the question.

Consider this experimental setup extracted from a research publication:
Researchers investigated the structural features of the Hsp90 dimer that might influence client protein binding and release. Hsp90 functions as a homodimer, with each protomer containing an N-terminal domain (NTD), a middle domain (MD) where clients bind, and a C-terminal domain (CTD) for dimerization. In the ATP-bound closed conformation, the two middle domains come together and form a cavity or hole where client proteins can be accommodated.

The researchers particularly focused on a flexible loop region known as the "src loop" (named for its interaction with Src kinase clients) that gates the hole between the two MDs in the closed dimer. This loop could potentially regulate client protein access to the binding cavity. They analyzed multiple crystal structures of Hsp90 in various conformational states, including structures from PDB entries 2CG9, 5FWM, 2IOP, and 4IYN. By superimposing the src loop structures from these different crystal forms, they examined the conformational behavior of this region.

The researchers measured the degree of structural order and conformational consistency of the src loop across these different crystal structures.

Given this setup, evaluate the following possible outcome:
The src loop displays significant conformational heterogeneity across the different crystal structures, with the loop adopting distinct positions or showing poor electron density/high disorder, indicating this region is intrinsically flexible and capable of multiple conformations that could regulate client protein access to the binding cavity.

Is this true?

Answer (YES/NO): YES